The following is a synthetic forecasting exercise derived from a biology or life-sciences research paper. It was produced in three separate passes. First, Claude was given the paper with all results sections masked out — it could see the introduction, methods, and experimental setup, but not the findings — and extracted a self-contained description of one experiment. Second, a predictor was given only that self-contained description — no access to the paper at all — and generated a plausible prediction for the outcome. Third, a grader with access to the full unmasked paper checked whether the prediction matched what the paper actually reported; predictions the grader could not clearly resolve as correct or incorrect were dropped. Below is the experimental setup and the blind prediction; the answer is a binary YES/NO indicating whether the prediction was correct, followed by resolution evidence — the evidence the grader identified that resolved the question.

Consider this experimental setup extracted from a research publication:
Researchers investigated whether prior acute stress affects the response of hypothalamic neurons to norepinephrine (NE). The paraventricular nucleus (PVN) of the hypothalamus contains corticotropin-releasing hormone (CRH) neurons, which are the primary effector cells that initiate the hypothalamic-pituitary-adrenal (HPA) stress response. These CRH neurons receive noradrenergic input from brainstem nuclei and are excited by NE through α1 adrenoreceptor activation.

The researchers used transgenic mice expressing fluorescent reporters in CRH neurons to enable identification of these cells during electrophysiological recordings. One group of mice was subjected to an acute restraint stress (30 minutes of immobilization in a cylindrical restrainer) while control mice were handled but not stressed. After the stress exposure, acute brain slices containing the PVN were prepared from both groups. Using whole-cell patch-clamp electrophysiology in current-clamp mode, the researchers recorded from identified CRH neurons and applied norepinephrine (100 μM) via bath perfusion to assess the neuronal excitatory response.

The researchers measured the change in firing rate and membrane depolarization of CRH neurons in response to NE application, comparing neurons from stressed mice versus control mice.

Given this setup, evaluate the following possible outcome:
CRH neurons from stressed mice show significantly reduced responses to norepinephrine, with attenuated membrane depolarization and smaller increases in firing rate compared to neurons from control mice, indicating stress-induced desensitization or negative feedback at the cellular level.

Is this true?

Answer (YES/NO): NO